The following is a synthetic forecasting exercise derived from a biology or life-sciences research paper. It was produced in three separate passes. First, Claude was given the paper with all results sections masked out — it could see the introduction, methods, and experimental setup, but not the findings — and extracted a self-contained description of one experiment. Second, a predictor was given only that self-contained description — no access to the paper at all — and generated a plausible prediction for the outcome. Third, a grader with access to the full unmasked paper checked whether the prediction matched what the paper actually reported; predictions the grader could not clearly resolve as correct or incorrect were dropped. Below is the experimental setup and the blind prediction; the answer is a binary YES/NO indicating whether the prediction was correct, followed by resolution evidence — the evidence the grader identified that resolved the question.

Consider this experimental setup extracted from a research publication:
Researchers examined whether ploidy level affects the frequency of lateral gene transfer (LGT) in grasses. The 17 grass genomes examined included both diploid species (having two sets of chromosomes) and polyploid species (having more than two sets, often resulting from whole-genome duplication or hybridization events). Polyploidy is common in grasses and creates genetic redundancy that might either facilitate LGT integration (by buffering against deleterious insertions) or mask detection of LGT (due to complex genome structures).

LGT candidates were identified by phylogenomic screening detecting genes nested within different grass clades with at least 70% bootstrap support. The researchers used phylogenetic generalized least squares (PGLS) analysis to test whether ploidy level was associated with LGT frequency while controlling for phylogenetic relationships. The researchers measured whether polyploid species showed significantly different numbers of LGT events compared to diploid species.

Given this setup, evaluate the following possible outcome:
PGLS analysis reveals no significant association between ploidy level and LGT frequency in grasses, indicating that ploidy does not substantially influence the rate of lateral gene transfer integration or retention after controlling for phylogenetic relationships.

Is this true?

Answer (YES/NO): NO